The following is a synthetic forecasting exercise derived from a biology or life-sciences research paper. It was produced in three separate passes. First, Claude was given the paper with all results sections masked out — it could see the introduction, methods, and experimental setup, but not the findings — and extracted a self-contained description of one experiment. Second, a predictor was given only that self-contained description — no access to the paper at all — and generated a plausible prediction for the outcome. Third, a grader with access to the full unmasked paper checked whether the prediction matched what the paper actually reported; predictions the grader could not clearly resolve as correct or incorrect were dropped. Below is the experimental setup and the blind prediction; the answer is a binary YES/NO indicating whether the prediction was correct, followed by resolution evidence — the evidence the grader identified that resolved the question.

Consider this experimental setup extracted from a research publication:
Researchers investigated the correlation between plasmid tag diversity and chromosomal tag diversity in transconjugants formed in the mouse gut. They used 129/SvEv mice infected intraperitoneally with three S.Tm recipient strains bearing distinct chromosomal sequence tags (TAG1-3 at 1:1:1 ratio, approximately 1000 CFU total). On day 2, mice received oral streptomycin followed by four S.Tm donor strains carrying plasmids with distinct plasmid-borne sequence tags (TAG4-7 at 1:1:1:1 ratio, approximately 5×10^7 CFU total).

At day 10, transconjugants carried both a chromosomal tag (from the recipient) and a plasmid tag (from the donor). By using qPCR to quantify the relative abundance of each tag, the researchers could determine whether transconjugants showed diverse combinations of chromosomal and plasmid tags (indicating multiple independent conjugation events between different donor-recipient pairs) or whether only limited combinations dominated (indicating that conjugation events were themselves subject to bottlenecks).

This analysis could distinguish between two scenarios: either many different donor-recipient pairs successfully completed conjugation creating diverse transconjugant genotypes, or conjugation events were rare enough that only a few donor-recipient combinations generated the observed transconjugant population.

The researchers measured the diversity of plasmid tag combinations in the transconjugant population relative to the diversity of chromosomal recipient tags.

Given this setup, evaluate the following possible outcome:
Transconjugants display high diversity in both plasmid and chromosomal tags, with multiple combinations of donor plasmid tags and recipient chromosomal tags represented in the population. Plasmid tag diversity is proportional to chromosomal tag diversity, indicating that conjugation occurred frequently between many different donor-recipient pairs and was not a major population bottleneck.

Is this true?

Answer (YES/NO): NO